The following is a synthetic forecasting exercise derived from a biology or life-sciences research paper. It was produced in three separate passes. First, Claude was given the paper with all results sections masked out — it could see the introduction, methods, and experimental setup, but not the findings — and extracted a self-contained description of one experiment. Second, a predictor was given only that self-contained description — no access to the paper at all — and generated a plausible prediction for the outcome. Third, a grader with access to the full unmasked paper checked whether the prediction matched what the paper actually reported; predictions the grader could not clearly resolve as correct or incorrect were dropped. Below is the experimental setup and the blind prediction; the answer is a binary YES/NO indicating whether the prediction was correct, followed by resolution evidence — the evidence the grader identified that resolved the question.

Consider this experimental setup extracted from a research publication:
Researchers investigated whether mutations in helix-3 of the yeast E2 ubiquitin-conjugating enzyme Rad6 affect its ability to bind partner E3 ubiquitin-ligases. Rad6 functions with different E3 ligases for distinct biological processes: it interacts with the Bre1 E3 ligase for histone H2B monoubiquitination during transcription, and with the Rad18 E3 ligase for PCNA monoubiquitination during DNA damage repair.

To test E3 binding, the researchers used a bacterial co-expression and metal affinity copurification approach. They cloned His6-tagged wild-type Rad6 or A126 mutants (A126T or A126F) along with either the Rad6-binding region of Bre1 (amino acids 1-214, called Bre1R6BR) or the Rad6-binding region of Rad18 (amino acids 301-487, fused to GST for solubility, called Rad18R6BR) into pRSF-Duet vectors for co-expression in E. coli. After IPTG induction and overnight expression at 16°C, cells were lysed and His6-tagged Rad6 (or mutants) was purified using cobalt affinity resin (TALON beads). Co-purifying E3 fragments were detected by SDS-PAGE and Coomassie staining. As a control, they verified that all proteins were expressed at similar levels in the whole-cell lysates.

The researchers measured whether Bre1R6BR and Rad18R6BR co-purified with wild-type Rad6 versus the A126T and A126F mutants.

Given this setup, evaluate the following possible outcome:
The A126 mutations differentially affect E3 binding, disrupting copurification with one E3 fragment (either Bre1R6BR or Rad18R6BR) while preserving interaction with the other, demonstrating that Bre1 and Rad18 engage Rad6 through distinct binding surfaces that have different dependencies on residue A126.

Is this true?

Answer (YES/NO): NO